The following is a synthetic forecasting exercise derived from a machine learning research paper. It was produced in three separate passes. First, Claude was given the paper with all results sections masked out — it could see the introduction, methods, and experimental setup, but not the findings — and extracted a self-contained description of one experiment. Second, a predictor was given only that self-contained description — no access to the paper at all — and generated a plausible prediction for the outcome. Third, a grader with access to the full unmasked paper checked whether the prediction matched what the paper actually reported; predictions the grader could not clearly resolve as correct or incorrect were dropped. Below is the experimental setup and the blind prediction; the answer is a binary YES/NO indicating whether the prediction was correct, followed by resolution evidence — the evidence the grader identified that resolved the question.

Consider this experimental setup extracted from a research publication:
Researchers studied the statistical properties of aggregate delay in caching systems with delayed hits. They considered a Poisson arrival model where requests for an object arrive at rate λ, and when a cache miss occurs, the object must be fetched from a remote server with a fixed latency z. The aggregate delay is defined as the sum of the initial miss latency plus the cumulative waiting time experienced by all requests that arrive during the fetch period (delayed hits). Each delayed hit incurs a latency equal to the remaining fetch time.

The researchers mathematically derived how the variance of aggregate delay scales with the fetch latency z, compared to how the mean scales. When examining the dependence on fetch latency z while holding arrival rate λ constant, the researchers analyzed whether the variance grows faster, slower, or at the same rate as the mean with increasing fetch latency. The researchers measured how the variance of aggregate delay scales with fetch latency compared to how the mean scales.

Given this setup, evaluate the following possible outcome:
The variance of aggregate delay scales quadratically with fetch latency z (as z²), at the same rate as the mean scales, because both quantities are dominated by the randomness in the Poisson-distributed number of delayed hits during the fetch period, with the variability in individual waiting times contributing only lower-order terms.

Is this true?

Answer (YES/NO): NO